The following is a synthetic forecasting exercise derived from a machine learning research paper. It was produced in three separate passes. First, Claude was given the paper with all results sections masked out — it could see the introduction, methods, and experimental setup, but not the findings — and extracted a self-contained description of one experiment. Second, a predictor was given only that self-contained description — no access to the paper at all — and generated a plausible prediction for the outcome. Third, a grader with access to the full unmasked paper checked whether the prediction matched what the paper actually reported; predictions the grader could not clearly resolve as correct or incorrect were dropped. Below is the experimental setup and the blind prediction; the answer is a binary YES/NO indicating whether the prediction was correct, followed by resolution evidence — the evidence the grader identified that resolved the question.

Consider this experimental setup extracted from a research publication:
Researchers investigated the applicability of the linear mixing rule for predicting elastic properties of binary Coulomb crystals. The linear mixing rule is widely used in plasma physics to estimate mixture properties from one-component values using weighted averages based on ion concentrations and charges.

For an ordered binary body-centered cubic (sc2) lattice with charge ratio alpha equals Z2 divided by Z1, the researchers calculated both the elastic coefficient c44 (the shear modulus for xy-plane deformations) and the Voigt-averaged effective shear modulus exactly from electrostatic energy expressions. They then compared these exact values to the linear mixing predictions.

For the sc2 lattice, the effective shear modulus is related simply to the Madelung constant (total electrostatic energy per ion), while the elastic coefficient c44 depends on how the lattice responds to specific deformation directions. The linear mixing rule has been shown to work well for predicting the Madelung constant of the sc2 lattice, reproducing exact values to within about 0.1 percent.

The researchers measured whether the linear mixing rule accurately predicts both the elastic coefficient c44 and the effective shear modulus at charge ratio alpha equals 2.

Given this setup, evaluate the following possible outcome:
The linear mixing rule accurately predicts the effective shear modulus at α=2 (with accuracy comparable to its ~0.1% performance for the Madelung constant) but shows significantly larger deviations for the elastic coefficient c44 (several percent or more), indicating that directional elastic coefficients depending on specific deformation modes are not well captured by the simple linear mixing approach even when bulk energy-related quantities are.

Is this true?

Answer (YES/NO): YES